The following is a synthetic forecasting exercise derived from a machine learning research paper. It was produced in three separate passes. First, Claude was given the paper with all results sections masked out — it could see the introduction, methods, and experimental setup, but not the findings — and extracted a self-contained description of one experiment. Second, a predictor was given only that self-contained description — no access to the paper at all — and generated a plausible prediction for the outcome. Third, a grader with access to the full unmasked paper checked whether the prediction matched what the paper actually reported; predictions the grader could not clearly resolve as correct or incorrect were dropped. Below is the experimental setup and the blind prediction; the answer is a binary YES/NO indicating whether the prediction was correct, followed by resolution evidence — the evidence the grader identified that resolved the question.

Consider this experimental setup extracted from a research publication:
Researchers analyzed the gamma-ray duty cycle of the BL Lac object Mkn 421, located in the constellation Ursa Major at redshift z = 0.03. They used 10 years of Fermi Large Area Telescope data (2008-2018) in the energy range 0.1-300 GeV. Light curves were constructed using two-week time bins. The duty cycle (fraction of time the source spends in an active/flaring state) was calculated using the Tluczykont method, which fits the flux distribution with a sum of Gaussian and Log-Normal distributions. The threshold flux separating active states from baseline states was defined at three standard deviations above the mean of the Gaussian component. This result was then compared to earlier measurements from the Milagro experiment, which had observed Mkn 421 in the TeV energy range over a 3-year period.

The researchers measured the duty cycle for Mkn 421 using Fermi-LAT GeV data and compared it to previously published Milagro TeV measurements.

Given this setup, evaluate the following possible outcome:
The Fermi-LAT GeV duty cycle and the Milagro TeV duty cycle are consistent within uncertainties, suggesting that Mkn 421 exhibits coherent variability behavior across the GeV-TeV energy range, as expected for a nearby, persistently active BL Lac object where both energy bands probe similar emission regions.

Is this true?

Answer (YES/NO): YES